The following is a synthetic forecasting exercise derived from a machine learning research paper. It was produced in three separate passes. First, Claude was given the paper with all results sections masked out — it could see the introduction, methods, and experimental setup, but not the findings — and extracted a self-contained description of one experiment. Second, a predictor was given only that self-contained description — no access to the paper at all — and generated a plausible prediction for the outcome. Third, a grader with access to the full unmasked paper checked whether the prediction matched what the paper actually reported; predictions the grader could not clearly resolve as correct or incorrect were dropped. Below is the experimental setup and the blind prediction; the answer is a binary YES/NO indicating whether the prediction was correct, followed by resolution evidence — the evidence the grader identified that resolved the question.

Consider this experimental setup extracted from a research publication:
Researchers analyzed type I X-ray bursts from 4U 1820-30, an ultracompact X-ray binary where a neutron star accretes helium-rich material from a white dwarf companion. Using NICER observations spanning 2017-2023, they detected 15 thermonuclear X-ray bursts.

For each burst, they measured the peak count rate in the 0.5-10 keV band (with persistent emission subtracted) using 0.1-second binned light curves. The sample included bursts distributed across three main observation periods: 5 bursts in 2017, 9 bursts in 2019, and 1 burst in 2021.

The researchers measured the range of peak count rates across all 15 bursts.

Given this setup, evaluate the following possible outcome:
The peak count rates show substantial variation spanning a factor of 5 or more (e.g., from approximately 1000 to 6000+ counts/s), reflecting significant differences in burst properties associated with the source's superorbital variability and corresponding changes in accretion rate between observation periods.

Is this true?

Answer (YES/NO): NO